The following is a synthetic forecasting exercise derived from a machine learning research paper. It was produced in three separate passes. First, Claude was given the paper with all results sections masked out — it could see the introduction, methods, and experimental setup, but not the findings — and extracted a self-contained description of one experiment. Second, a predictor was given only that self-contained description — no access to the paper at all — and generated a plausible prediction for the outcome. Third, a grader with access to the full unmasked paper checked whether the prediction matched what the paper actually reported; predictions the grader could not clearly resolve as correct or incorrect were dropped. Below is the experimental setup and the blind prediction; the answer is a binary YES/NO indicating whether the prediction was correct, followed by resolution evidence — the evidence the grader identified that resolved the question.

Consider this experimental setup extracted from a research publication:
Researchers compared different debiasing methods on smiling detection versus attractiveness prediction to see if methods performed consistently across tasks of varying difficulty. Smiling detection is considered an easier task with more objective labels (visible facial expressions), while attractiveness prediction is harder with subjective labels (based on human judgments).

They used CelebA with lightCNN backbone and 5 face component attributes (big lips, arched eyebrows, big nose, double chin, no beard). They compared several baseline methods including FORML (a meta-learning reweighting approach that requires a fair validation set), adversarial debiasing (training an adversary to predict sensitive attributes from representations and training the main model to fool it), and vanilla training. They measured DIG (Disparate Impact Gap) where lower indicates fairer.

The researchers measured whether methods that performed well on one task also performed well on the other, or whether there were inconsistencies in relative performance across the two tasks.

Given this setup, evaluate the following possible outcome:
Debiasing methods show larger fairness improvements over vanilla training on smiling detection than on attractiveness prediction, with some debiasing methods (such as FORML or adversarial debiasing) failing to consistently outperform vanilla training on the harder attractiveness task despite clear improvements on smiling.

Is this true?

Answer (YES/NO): NO